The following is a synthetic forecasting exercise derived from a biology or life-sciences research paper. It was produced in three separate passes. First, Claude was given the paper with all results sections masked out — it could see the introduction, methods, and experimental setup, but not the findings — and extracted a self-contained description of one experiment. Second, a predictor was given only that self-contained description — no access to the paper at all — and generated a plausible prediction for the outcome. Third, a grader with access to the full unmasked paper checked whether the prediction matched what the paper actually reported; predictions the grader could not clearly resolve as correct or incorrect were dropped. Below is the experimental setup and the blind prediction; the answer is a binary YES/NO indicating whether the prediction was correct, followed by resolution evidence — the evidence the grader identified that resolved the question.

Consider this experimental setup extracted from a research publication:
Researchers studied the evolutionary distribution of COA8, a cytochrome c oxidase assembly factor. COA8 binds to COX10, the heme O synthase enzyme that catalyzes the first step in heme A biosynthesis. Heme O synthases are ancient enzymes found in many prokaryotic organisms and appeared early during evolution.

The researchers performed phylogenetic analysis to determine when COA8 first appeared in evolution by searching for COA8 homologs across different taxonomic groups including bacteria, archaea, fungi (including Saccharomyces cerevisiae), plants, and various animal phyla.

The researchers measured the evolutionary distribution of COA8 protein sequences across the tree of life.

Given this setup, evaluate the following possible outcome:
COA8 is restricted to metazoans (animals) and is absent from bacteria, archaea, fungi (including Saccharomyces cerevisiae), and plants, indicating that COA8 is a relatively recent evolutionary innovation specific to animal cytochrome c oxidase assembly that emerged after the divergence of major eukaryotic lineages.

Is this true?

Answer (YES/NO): YES